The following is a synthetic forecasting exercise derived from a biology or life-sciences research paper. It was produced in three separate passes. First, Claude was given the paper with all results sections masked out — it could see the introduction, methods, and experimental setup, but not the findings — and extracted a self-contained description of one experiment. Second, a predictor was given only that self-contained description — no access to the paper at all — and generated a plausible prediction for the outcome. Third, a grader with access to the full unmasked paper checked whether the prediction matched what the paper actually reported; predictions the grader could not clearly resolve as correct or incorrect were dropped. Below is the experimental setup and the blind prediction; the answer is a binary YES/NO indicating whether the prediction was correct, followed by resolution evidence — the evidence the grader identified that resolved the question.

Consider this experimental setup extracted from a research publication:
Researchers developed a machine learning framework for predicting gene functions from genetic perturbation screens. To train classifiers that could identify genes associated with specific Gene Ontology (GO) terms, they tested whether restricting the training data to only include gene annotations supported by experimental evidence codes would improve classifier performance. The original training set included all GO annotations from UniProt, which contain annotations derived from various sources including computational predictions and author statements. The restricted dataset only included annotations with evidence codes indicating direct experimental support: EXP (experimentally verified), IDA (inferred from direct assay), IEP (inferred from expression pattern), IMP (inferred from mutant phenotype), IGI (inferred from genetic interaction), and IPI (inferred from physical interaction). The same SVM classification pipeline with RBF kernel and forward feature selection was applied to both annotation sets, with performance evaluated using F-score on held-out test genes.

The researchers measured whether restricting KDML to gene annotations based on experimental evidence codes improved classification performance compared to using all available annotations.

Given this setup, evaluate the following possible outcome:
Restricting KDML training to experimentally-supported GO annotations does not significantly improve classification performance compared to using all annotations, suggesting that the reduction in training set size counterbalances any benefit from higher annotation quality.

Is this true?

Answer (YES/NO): YES